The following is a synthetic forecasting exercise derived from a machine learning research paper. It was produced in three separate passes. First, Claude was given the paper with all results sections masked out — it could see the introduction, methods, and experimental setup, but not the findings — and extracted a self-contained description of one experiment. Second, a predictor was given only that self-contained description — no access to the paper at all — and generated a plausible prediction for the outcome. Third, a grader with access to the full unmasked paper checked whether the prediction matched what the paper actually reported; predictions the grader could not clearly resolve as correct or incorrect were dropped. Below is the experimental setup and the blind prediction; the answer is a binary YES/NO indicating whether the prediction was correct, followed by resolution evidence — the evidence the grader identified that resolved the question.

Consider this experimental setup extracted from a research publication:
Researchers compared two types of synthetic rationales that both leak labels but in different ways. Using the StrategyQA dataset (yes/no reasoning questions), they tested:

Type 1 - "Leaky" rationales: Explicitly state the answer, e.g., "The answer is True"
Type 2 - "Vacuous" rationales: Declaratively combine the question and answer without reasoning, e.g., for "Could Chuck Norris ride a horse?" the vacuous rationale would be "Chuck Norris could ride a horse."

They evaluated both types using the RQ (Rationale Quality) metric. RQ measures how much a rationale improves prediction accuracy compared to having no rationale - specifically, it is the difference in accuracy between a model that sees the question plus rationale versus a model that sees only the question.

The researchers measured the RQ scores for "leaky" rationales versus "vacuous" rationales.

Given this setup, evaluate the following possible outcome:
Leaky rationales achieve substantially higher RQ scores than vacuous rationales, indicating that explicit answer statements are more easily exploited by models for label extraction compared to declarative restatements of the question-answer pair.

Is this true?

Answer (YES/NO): NO